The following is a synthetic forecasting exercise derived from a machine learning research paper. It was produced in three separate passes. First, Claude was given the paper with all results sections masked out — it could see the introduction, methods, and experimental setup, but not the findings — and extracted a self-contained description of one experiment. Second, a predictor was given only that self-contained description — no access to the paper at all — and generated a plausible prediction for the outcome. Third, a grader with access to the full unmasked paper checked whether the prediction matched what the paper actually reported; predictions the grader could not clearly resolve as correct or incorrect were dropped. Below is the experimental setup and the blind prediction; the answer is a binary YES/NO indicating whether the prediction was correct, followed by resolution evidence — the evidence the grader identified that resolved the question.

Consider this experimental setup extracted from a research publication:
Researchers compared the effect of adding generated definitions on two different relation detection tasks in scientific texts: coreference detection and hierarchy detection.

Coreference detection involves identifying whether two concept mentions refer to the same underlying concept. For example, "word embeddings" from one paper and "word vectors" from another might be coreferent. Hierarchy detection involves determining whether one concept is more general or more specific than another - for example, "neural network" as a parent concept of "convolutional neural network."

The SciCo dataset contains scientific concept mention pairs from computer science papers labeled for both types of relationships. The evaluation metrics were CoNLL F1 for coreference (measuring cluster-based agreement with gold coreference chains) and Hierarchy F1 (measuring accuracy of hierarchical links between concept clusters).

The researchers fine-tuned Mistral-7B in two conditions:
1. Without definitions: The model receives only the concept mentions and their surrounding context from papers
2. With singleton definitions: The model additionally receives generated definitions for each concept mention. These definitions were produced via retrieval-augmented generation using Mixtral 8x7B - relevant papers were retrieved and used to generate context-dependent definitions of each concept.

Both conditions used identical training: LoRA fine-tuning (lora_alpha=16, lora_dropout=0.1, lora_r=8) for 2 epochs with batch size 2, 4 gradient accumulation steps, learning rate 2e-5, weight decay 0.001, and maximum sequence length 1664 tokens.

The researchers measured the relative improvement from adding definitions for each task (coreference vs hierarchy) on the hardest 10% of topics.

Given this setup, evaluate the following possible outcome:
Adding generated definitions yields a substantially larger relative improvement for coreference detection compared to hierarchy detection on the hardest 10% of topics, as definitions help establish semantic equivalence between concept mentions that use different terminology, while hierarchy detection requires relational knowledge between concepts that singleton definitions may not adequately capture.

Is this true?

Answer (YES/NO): NO